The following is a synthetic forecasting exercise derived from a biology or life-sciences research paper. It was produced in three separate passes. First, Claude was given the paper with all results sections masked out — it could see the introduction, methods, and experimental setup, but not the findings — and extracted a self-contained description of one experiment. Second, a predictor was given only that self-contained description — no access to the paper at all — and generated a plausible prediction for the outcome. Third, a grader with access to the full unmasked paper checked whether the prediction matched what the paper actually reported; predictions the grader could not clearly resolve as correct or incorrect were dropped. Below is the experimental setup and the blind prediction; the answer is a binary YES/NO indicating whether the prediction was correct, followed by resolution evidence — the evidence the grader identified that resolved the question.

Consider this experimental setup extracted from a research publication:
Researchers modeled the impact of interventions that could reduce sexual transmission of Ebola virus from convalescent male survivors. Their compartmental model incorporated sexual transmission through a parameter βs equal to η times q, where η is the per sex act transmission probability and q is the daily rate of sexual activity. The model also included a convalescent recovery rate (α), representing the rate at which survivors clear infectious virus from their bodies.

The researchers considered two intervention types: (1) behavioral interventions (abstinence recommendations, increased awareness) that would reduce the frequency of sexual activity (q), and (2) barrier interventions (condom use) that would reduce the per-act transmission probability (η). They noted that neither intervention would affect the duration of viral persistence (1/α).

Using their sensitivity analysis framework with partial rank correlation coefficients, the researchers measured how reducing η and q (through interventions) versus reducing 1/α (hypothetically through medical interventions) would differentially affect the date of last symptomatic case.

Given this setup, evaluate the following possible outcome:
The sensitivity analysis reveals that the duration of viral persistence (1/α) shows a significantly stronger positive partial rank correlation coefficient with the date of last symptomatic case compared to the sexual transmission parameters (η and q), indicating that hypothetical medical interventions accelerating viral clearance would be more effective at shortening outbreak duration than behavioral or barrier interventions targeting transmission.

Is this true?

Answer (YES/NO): YES